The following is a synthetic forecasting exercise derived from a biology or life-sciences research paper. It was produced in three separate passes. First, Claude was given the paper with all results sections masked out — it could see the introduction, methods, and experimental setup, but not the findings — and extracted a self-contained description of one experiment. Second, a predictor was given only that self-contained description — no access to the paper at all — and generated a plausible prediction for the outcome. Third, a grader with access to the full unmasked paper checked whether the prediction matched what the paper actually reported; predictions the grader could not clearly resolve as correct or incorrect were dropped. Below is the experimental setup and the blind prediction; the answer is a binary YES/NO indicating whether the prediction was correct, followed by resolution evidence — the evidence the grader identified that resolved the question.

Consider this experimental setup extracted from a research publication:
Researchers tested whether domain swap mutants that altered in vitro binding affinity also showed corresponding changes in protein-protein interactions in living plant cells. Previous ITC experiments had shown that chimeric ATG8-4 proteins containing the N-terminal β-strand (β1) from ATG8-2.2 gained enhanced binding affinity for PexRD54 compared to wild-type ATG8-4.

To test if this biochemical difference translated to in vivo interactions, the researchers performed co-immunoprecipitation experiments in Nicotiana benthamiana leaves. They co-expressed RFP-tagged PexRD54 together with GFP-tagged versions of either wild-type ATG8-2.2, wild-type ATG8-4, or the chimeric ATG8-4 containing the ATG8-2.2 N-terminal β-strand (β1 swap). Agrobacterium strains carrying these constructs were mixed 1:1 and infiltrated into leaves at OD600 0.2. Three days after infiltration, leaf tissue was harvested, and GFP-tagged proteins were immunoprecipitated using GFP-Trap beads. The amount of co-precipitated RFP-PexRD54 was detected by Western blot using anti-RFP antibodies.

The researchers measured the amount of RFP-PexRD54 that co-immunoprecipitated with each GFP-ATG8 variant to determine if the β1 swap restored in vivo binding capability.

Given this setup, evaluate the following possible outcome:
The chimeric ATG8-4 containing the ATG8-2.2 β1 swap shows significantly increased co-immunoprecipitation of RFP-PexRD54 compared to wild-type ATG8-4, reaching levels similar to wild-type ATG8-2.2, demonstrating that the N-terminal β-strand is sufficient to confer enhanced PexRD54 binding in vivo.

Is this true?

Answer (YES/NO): YES